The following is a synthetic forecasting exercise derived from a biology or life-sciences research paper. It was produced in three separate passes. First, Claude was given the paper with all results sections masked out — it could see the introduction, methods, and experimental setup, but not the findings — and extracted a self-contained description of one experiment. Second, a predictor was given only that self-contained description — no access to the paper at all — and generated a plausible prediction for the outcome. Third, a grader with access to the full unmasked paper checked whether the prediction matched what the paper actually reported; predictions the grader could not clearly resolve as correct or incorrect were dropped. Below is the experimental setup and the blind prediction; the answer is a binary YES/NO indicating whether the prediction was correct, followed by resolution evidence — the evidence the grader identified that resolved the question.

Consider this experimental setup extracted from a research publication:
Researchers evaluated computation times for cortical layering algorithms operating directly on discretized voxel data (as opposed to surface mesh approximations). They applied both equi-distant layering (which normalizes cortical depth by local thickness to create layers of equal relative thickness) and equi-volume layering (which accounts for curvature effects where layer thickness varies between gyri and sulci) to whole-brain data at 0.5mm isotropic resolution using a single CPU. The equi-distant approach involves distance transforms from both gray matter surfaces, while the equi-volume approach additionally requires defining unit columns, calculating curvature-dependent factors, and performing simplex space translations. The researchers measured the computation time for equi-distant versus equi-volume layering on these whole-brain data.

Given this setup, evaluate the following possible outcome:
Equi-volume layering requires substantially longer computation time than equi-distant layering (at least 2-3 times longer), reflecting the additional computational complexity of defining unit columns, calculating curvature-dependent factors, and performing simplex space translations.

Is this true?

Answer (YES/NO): YES